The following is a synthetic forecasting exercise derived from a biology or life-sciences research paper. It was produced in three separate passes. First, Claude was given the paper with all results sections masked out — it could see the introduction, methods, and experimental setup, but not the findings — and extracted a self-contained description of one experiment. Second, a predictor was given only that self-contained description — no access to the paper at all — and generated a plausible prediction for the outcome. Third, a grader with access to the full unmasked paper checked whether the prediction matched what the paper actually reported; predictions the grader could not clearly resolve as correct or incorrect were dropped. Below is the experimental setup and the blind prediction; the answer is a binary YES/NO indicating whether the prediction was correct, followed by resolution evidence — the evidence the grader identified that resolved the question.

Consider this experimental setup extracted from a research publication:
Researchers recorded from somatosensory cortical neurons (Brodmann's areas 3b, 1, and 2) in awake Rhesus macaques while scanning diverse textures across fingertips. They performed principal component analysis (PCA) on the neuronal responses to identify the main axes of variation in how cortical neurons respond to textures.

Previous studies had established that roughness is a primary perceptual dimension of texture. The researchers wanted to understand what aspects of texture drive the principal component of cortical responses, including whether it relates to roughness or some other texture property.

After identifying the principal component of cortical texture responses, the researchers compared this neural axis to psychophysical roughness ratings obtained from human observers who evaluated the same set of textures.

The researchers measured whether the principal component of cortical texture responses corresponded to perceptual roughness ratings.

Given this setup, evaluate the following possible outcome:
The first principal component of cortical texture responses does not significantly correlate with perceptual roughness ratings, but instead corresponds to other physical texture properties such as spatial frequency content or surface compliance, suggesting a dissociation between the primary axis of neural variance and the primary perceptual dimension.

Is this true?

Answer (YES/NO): NO